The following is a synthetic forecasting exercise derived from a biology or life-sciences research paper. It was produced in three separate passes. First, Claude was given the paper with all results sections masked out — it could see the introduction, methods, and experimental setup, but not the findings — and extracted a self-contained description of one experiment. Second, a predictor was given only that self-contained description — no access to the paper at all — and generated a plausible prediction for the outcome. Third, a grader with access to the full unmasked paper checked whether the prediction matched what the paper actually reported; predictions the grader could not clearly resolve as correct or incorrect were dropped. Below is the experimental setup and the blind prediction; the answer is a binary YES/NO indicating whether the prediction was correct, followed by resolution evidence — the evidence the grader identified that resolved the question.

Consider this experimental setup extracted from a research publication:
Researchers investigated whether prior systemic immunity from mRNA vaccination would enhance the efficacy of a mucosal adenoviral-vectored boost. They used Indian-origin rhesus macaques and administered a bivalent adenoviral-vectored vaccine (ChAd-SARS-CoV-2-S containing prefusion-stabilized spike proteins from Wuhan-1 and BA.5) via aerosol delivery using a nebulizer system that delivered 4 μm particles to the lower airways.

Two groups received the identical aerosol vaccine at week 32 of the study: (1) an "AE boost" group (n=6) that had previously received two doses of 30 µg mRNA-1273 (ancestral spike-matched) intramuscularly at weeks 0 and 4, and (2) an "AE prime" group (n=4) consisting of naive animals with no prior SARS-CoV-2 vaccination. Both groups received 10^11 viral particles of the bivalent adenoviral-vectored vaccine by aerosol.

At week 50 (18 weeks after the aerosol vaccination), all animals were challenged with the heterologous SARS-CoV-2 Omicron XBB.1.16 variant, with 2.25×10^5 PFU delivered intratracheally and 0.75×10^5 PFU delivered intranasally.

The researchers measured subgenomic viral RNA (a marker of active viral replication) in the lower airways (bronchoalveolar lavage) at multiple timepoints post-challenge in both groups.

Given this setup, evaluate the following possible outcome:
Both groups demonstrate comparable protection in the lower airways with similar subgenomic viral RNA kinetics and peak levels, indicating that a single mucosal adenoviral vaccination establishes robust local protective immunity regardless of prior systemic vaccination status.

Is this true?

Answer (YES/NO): YES